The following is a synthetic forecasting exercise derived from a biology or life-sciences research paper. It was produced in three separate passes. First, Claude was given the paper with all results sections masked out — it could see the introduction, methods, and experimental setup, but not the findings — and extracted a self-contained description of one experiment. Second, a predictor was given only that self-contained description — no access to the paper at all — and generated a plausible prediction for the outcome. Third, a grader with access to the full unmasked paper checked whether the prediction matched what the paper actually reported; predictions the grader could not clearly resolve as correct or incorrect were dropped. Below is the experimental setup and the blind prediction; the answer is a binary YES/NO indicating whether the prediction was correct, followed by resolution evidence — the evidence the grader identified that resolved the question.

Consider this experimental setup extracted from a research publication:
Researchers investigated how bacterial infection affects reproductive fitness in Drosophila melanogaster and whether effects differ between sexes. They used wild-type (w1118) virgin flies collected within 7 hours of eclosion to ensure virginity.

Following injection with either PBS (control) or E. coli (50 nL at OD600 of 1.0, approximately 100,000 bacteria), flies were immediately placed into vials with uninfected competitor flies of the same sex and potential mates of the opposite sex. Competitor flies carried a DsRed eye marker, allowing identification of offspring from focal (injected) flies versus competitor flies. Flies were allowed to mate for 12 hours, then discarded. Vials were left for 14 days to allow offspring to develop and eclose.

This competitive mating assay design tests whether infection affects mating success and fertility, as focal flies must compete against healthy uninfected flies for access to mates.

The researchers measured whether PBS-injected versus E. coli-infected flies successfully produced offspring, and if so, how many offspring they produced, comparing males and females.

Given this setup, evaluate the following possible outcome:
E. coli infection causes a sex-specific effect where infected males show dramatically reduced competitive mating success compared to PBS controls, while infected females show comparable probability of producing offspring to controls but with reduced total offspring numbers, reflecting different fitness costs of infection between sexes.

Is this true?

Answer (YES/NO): NO